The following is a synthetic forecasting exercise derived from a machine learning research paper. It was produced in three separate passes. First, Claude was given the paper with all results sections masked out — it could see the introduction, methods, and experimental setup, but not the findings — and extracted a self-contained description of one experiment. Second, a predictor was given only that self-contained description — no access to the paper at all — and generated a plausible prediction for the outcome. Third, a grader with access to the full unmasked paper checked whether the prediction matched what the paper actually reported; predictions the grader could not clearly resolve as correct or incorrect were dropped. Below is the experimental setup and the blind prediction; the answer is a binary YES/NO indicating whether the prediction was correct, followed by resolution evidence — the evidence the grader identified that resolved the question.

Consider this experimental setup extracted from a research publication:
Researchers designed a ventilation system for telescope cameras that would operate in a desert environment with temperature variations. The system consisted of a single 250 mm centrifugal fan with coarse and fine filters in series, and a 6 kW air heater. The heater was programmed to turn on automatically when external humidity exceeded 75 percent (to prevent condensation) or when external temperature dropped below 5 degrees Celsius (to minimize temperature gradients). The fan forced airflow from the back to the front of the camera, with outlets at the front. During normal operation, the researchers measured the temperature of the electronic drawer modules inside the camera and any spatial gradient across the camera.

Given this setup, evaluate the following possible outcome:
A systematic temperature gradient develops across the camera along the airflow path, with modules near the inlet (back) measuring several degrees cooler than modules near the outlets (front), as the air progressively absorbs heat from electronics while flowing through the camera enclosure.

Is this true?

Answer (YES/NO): NO